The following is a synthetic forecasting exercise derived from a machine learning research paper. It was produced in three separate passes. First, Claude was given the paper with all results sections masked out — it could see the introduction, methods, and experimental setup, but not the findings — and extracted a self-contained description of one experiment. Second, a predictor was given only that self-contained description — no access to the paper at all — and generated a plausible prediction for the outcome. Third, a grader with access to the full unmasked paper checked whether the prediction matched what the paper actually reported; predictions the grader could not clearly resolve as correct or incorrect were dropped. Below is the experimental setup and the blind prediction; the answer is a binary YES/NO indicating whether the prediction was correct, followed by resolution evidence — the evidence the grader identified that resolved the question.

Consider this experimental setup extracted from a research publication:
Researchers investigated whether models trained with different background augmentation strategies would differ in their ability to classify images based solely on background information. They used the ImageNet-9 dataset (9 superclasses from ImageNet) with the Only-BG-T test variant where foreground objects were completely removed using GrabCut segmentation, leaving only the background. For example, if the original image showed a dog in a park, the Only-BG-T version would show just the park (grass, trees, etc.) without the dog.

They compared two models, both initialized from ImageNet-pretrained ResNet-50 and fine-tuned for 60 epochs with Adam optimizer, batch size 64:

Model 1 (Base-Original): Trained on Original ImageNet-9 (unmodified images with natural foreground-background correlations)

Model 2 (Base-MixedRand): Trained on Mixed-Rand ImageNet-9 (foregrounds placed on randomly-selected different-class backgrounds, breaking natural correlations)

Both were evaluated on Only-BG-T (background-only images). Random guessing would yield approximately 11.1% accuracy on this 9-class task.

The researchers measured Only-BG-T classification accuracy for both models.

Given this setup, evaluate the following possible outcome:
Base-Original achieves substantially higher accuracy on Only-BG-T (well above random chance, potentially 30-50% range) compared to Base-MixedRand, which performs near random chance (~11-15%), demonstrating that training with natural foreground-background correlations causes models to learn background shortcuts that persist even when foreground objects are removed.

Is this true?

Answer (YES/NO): YES